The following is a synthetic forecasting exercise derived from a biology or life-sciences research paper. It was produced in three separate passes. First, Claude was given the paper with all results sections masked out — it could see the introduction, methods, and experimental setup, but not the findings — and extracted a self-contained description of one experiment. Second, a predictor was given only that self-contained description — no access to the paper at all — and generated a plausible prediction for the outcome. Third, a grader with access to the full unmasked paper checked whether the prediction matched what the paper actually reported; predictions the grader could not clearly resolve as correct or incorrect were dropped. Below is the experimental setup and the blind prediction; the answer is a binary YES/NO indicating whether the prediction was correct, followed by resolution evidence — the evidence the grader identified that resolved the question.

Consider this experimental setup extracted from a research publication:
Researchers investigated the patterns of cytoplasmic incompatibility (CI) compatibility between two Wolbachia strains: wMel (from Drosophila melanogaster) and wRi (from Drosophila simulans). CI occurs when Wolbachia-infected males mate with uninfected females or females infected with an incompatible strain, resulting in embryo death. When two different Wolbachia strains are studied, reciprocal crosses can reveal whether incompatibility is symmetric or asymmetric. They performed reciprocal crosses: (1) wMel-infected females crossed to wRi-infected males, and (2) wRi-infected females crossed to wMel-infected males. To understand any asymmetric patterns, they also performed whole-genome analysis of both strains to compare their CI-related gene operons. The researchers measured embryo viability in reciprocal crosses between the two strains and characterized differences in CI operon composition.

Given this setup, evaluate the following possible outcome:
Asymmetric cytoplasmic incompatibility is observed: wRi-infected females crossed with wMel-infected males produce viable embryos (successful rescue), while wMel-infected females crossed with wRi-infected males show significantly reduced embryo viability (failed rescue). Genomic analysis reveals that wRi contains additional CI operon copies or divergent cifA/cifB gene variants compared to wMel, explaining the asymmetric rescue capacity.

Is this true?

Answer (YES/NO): YES